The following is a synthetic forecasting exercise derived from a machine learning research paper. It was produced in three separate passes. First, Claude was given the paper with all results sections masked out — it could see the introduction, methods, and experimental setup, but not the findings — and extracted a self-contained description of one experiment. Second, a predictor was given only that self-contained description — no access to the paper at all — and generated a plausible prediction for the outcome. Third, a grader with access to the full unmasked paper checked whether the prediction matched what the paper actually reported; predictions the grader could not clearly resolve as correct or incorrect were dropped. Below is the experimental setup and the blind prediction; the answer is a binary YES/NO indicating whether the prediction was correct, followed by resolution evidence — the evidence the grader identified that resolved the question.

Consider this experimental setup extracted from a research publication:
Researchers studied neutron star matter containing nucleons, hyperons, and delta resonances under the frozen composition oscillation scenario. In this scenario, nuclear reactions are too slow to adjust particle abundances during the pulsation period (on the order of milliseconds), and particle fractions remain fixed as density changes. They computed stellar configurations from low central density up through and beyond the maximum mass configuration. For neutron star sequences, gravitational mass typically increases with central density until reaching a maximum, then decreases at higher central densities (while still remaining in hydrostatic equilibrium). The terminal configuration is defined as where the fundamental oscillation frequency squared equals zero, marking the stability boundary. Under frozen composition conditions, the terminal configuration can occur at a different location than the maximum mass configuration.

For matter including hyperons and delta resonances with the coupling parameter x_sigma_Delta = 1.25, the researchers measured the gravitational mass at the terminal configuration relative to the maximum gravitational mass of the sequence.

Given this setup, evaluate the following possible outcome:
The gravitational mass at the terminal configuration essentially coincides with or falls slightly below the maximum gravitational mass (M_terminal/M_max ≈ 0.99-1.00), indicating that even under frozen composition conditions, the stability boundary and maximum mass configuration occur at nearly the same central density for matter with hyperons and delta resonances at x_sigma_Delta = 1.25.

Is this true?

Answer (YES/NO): NO